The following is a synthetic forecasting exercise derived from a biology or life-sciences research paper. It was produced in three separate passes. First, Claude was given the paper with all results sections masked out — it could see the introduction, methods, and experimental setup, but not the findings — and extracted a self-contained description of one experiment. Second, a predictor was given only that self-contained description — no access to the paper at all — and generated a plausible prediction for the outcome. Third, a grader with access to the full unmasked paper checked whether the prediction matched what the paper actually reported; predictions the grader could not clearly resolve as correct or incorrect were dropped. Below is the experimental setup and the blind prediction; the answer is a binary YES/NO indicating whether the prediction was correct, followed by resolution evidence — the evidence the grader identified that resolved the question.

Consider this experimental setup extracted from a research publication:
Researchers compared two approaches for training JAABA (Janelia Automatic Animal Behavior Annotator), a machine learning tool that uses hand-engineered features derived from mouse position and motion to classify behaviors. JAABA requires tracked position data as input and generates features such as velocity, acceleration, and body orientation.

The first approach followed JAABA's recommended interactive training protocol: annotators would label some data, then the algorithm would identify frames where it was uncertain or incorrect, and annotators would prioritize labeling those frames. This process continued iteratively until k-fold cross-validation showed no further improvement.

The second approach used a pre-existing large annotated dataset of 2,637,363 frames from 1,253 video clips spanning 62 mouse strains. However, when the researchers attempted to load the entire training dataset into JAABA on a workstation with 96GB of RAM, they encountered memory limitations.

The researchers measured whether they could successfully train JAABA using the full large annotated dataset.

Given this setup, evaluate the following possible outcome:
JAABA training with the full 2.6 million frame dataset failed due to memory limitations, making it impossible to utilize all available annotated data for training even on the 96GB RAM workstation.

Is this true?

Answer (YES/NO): YES